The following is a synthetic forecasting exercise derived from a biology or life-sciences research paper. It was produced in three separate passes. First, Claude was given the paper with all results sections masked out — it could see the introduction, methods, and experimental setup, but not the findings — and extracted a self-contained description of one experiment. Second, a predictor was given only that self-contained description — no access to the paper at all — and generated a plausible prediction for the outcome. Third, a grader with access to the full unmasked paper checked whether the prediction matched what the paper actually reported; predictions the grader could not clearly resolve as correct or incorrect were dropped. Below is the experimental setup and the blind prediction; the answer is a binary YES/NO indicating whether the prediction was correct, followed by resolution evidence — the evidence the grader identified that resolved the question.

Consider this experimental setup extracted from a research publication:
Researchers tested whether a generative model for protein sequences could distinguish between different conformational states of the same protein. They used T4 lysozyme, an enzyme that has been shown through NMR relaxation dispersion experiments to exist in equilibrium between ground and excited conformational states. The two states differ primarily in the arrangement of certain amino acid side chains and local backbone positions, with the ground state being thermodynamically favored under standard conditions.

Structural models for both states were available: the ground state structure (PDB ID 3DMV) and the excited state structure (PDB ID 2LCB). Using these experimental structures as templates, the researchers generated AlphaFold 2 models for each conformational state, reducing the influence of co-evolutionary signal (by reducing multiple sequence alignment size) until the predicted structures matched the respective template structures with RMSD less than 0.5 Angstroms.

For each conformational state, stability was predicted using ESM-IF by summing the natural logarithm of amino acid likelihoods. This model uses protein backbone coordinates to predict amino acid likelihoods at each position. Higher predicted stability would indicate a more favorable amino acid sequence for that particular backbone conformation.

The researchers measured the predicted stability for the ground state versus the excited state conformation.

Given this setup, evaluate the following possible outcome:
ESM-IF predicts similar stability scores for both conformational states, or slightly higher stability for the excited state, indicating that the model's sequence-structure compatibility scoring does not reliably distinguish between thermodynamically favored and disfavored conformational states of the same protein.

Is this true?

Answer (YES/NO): NO